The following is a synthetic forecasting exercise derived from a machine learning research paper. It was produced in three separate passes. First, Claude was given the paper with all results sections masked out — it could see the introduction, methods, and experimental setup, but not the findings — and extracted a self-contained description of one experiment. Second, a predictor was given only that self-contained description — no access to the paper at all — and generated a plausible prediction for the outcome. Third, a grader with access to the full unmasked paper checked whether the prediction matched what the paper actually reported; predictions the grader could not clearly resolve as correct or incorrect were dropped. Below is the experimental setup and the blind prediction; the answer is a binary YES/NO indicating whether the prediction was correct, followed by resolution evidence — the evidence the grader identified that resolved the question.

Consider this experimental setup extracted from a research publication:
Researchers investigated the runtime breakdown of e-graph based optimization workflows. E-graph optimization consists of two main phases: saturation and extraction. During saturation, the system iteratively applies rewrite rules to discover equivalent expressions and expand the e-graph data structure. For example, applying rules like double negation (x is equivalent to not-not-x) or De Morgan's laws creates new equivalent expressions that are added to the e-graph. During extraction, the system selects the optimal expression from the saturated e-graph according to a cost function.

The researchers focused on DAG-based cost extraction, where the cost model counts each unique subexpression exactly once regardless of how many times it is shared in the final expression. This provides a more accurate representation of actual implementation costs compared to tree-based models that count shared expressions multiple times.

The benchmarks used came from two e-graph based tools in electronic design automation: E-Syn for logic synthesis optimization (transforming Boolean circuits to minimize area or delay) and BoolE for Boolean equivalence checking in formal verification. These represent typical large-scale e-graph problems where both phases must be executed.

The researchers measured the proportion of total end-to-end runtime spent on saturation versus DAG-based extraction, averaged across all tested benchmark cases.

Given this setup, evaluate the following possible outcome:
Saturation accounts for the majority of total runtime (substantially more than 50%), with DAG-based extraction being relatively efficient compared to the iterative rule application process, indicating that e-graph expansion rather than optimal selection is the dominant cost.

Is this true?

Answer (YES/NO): NO